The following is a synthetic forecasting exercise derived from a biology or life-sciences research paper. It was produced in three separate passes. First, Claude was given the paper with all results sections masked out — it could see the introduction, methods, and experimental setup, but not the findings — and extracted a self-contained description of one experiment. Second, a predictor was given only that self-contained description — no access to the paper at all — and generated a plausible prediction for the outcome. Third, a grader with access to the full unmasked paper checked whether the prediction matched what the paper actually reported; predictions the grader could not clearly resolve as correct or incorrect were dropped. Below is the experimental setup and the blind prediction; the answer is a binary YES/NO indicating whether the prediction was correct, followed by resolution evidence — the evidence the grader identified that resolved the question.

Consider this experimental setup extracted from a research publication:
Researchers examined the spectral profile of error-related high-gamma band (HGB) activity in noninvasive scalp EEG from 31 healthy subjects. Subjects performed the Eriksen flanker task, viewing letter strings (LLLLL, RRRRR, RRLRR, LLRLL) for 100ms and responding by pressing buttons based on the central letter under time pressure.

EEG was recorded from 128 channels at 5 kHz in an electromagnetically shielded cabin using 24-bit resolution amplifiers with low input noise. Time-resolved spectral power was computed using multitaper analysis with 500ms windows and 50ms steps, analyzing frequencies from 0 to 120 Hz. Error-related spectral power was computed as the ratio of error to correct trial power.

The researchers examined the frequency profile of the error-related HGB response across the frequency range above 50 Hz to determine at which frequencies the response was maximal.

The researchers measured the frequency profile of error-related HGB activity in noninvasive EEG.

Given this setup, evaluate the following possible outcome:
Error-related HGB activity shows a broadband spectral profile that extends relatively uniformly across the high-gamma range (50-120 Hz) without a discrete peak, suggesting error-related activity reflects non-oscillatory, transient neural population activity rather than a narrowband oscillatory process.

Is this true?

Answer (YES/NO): NO